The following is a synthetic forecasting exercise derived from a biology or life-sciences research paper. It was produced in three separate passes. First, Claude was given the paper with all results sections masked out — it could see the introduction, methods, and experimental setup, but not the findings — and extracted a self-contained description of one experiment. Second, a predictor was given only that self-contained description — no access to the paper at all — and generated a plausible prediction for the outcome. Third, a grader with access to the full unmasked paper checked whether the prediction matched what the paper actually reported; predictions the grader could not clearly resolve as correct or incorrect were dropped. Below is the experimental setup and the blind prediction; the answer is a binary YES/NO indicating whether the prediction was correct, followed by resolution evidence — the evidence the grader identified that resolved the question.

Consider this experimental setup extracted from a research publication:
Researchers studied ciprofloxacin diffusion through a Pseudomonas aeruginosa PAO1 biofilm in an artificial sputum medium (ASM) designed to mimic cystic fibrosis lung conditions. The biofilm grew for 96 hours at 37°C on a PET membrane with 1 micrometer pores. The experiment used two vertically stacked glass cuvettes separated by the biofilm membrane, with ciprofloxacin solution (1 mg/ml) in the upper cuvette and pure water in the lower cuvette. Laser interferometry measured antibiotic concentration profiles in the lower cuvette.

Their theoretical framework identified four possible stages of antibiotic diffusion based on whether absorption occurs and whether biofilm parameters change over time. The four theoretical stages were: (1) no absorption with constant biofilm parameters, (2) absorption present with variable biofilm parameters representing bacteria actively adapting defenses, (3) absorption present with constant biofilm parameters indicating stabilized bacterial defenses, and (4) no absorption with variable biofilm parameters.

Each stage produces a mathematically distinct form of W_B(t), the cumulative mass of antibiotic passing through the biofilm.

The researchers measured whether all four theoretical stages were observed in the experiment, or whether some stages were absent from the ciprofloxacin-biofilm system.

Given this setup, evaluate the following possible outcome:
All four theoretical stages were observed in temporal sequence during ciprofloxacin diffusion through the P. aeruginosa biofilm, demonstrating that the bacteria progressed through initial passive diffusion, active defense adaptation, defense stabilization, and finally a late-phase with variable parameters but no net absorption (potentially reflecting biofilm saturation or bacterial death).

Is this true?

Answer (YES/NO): NO